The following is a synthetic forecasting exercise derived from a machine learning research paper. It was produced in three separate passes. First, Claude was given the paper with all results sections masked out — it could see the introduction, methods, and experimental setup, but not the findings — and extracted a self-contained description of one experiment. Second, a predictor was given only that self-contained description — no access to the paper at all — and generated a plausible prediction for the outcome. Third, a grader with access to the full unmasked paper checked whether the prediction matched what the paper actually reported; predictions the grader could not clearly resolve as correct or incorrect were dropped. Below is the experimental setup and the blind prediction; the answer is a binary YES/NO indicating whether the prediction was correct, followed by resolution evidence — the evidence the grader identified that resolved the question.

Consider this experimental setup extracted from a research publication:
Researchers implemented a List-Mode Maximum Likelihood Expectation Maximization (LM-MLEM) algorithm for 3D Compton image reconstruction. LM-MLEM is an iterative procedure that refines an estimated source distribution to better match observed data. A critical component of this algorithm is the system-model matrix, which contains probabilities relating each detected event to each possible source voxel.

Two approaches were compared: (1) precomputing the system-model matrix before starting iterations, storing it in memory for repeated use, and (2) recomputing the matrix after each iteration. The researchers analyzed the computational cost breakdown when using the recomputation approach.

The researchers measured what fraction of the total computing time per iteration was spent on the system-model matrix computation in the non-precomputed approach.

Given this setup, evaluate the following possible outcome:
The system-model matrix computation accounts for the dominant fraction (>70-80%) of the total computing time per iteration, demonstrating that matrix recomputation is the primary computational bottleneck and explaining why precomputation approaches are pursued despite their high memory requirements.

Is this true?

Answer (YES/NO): YES